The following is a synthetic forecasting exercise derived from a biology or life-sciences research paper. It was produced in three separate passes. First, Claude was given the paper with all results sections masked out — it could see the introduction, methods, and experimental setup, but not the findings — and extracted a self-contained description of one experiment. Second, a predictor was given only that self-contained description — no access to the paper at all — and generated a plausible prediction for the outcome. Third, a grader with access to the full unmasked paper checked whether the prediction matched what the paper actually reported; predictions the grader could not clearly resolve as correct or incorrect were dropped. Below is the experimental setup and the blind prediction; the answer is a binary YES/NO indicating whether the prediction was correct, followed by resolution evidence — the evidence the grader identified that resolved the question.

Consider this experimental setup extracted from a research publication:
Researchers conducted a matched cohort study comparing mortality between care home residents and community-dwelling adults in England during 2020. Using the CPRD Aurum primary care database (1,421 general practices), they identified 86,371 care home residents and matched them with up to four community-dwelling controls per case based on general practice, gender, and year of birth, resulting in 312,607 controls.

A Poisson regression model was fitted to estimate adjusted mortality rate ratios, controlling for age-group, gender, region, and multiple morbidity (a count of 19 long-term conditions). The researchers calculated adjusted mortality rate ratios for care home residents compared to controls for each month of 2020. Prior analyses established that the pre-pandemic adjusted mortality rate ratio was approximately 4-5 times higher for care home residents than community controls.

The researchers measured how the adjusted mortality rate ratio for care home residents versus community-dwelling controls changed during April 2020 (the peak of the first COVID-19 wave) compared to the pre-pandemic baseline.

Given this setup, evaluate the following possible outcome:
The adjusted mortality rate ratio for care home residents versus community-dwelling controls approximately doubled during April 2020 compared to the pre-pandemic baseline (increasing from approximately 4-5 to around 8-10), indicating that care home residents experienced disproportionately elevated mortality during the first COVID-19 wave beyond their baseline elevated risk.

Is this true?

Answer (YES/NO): YES